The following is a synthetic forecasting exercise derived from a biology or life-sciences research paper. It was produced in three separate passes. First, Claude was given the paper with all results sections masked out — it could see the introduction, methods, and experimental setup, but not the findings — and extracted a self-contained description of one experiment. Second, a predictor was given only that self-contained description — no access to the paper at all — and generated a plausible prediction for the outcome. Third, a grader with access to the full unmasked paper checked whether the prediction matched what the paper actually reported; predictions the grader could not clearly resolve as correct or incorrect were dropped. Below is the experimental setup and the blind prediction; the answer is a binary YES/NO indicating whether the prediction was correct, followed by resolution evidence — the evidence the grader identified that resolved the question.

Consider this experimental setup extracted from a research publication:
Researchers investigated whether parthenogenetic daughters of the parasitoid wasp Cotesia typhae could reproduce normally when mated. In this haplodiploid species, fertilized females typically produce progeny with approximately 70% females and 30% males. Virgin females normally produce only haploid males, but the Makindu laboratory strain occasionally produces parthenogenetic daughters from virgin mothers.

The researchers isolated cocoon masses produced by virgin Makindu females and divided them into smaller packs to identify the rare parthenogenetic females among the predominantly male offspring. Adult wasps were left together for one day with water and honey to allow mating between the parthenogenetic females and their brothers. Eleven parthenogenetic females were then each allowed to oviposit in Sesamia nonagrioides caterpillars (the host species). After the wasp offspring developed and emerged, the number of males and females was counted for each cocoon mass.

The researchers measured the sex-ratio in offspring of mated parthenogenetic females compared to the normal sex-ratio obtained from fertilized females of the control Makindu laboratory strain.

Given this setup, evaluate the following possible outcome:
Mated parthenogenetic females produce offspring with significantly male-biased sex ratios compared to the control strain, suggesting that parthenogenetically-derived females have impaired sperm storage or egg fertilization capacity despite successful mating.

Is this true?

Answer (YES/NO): NO